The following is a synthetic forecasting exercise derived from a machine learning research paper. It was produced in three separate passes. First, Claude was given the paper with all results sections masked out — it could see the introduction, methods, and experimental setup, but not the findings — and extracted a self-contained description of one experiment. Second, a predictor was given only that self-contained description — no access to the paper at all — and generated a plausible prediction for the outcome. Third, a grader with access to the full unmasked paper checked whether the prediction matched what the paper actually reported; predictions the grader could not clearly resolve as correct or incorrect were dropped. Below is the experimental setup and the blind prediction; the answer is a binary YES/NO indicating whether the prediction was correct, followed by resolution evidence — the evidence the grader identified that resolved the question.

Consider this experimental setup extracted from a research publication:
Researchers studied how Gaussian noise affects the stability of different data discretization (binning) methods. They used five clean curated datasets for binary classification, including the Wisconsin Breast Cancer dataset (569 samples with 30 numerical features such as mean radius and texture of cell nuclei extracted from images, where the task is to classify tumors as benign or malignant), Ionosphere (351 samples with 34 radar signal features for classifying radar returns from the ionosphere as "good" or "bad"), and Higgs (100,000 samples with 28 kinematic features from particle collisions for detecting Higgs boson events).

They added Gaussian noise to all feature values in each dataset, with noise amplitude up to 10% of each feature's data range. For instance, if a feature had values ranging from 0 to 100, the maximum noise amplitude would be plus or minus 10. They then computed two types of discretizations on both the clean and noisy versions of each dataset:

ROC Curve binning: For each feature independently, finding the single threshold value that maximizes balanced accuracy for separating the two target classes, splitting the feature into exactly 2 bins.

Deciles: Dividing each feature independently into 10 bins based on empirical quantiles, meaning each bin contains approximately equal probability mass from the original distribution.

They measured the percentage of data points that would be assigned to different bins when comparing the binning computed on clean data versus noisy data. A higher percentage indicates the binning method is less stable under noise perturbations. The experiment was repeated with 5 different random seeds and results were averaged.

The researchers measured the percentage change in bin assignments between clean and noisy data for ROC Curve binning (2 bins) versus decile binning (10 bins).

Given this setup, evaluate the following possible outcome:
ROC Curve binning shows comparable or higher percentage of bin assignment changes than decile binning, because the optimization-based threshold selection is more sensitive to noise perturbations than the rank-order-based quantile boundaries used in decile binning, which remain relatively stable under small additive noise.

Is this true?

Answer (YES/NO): NO